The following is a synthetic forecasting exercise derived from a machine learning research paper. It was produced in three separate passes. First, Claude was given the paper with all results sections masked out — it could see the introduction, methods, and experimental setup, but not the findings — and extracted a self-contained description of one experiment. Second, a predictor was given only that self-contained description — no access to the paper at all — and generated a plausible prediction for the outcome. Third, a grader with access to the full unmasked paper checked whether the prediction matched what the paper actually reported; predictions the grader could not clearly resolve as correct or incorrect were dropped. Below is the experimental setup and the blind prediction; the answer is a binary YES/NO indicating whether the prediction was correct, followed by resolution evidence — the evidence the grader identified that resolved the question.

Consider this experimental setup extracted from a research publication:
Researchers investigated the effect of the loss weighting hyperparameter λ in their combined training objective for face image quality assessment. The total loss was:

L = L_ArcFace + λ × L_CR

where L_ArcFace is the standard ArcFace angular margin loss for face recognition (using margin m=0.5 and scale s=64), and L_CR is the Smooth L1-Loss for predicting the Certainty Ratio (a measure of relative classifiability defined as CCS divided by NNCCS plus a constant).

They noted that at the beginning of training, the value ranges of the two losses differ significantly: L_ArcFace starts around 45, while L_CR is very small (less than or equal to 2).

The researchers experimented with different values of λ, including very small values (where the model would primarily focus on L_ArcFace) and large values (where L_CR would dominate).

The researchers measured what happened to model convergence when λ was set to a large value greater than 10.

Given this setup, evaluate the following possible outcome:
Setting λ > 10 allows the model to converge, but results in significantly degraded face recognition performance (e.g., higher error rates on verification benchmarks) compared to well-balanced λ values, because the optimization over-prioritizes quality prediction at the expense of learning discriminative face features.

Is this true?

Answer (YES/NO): NO